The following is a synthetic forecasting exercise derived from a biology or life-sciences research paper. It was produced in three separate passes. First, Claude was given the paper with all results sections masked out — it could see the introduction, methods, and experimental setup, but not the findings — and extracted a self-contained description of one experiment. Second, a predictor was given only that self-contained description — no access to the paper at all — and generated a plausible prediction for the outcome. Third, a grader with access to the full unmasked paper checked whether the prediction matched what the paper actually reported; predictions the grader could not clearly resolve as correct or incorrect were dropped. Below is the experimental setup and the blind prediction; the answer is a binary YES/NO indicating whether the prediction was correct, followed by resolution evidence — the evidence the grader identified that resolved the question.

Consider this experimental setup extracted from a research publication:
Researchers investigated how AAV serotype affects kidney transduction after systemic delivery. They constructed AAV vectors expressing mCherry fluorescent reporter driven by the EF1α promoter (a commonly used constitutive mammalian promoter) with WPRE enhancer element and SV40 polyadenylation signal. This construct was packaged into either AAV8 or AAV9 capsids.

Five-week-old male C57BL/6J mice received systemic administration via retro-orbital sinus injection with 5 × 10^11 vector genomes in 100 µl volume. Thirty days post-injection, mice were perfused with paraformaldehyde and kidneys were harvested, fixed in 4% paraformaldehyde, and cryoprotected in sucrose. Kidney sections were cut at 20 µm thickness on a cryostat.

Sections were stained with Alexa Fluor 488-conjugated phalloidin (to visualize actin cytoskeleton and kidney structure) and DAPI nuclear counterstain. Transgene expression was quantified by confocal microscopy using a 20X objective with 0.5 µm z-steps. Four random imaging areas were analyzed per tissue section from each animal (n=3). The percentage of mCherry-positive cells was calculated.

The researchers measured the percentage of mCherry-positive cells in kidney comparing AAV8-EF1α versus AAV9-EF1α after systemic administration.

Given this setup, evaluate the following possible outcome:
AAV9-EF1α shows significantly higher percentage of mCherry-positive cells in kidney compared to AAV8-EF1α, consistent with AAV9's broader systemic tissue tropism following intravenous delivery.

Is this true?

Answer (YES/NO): NO